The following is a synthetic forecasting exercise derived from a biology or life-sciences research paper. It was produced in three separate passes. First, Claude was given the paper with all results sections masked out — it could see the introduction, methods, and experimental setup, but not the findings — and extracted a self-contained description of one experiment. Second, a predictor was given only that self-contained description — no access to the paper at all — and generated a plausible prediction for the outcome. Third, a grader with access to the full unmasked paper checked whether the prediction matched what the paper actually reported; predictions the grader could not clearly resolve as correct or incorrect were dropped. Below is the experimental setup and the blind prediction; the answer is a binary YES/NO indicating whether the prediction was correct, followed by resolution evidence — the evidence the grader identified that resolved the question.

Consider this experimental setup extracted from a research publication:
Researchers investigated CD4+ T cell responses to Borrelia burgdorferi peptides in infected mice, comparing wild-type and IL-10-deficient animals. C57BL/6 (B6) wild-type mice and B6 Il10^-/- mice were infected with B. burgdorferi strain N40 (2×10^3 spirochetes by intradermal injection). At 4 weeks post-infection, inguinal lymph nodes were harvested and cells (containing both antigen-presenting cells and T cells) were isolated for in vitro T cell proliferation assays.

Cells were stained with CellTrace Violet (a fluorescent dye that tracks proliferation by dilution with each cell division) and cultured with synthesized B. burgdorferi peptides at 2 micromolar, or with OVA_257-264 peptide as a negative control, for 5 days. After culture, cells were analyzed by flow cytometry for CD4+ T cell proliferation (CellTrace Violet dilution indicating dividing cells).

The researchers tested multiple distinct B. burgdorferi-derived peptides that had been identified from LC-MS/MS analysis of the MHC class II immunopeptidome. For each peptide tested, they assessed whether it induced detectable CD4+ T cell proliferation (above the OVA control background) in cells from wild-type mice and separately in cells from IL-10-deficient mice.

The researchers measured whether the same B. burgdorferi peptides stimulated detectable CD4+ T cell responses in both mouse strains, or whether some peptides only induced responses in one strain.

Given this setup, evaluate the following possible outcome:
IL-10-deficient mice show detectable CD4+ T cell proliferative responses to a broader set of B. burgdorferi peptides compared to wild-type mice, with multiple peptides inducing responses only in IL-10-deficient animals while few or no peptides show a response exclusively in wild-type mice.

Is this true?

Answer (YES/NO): NO